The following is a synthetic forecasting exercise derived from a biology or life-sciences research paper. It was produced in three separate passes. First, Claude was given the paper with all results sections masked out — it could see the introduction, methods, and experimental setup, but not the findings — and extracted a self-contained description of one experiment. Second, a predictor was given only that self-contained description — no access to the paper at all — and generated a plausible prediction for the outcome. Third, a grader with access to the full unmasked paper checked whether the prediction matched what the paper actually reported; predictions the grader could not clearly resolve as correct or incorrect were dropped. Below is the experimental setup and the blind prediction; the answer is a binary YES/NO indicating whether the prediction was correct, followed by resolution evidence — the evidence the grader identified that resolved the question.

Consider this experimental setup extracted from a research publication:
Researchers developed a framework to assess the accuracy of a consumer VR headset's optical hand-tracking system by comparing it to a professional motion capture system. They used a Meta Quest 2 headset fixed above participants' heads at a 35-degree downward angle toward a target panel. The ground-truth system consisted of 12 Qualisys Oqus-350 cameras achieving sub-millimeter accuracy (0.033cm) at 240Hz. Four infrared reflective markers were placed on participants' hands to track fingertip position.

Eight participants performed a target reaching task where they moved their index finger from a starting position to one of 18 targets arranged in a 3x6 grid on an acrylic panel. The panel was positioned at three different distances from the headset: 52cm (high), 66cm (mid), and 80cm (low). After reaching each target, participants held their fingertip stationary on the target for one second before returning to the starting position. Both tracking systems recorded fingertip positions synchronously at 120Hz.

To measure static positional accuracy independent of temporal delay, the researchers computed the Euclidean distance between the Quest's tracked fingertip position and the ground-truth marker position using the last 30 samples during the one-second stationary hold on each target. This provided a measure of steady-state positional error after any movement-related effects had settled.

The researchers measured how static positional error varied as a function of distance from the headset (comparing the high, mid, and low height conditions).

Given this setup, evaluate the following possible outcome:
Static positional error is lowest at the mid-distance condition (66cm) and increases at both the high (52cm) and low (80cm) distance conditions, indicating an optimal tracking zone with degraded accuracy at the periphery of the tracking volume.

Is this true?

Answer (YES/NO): NO